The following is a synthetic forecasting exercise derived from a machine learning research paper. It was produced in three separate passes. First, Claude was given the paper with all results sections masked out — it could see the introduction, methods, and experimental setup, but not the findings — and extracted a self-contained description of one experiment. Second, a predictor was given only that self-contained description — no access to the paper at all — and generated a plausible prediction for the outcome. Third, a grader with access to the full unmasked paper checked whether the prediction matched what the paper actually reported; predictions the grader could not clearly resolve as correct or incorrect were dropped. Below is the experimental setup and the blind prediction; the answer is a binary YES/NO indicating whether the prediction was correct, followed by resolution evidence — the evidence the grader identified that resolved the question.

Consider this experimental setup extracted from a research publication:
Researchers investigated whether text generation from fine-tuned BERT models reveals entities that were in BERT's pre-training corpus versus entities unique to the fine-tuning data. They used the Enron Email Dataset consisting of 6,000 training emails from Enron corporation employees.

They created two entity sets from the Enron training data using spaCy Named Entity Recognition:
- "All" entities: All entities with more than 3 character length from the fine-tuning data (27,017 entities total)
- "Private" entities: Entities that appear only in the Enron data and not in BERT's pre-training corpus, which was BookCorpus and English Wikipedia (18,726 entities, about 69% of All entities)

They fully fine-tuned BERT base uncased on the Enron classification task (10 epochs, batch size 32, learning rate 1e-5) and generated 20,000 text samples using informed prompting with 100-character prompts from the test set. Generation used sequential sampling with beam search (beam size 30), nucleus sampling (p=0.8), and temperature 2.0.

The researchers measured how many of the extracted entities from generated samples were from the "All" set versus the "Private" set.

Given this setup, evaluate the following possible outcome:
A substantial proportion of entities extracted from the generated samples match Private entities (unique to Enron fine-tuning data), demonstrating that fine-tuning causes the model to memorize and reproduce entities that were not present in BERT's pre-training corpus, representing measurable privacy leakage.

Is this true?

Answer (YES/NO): NO